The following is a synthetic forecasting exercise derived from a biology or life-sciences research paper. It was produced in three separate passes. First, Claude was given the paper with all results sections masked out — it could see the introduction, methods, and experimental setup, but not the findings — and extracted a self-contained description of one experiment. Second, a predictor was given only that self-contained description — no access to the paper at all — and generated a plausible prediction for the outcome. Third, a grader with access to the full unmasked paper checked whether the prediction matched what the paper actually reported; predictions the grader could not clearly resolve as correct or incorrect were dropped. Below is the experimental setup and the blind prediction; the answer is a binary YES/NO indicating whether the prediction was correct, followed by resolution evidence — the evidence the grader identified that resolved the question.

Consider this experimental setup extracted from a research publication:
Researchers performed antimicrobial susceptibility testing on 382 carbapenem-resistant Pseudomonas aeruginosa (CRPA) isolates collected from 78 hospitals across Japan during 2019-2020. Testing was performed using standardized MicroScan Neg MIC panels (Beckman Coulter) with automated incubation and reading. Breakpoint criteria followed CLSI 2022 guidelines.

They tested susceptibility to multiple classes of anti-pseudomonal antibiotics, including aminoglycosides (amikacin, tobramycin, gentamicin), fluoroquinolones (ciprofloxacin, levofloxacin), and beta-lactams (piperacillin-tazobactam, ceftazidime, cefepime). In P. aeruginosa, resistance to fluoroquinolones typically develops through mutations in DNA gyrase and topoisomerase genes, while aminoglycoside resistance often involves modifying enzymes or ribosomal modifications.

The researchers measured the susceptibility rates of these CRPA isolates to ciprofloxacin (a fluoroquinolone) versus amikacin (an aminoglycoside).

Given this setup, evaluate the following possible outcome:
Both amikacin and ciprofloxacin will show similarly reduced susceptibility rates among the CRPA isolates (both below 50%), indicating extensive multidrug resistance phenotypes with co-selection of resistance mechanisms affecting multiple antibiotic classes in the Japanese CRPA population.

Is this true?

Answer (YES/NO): NO